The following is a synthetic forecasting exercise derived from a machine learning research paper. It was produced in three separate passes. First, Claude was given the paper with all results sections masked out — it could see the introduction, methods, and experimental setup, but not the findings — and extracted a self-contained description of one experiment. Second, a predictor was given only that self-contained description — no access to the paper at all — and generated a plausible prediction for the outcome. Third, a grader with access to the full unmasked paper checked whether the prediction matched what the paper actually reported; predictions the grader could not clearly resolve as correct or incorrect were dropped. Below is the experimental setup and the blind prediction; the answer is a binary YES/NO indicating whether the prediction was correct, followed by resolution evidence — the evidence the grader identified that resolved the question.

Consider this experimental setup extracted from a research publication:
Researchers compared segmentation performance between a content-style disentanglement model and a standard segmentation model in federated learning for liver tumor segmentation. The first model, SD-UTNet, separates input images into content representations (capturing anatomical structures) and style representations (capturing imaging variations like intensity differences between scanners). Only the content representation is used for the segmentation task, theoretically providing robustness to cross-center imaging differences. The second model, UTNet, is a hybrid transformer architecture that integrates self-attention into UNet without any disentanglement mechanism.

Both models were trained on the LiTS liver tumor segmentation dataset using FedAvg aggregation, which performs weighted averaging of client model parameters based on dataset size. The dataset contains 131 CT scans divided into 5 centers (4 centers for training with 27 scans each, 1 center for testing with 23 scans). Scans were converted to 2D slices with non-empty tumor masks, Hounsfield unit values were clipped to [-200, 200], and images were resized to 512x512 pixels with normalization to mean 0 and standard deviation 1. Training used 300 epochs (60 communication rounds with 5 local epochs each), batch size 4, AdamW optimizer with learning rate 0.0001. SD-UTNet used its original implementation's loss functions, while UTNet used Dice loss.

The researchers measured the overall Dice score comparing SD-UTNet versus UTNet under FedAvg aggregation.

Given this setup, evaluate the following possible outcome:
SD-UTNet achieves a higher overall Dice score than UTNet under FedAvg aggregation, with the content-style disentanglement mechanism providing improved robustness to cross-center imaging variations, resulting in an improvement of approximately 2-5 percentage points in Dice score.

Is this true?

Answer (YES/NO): NO